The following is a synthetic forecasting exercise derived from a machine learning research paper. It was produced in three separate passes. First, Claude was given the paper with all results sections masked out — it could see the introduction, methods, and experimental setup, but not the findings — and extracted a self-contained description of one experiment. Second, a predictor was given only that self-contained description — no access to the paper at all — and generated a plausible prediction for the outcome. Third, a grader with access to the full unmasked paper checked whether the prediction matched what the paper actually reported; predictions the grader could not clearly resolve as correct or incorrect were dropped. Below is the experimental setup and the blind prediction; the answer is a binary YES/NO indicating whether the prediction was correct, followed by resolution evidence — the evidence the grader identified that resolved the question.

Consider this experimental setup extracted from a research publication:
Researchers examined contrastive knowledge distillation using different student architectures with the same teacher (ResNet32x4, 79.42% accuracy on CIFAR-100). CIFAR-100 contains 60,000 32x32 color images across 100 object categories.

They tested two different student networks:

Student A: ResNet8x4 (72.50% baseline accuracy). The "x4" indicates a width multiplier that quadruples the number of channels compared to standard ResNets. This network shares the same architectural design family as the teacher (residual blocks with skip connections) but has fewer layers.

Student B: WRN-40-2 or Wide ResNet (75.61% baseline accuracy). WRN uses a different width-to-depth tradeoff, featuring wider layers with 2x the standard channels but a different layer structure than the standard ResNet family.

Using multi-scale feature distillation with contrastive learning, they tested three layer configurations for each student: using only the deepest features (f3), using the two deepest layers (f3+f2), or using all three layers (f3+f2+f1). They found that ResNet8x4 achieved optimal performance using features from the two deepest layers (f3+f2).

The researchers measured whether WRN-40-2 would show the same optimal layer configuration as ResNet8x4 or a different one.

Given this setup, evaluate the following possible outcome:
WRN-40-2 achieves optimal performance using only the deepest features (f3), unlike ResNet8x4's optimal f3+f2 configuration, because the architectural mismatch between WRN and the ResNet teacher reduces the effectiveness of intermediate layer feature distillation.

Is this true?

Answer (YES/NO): YES